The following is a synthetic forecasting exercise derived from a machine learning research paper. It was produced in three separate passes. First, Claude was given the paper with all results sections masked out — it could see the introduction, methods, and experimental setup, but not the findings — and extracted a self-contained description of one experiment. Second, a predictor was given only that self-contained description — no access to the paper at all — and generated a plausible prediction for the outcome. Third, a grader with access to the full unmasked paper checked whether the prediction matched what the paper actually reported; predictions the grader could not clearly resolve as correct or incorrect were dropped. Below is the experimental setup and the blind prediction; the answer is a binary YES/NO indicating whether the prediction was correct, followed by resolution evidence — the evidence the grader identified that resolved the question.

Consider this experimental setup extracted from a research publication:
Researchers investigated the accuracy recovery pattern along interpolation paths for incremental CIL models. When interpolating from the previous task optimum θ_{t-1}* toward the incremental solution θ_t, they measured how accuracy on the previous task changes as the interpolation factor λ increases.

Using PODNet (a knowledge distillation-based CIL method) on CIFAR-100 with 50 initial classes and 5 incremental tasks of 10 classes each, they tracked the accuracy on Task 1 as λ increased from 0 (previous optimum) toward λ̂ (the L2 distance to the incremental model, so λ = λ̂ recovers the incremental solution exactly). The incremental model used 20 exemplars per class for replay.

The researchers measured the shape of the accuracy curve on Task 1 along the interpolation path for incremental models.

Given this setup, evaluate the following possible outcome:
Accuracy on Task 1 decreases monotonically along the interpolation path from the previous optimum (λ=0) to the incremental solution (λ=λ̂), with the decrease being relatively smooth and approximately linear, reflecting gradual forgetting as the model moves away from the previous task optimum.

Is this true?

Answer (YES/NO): NO